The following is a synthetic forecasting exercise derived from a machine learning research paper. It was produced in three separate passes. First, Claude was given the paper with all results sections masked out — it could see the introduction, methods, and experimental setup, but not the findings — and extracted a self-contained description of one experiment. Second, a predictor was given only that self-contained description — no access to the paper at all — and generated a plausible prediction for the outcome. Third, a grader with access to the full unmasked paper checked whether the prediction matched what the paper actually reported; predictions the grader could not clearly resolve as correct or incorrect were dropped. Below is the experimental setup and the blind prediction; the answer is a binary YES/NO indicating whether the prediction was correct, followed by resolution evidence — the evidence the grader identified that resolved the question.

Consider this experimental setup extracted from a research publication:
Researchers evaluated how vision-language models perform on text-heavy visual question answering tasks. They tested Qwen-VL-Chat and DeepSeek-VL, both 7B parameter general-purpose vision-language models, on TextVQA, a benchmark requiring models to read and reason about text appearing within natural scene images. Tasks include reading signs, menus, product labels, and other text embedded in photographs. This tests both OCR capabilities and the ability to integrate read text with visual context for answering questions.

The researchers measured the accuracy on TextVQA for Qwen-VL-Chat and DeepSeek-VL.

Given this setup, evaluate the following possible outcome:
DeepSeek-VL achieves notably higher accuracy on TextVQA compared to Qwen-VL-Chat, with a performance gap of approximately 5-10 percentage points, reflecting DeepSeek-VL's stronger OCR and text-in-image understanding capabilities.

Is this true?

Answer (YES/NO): NO